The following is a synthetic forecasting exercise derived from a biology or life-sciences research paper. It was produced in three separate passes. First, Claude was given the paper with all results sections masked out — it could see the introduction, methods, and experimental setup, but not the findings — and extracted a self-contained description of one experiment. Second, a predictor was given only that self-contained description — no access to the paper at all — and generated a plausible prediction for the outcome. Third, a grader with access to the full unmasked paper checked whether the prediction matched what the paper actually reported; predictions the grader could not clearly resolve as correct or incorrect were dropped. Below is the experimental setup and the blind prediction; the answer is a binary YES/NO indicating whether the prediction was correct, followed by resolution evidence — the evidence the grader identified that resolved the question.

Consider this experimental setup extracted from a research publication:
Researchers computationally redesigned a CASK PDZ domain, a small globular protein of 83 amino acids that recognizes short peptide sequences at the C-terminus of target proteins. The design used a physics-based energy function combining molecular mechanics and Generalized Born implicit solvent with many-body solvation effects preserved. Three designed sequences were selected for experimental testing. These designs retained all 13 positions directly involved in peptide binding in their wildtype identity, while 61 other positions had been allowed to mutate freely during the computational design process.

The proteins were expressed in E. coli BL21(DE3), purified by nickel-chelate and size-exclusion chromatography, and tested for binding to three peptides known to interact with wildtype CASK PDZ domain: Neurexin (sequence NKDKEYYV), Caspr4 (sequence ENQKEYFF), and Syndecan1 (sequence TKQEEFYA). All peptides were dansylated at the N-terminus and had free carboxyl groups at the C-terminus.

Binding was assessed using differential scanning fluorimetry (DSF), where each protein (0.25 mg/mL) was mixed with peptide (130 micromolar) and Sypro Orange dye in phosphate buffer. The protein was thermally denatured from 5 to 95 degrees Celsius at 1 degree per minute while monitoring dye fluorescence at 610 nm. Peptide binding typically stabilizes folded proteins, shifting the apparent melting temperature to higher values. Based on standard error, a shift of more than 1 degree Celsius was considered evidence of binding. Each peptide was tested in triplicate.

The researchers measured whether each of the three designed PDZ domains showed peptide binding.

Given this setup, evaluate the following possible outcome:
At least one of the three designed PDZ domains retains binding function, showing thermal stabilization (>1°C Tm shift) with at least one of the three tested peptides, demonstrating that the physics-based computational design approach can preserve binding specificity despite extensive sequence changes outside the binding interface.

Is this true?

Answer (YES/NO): YES